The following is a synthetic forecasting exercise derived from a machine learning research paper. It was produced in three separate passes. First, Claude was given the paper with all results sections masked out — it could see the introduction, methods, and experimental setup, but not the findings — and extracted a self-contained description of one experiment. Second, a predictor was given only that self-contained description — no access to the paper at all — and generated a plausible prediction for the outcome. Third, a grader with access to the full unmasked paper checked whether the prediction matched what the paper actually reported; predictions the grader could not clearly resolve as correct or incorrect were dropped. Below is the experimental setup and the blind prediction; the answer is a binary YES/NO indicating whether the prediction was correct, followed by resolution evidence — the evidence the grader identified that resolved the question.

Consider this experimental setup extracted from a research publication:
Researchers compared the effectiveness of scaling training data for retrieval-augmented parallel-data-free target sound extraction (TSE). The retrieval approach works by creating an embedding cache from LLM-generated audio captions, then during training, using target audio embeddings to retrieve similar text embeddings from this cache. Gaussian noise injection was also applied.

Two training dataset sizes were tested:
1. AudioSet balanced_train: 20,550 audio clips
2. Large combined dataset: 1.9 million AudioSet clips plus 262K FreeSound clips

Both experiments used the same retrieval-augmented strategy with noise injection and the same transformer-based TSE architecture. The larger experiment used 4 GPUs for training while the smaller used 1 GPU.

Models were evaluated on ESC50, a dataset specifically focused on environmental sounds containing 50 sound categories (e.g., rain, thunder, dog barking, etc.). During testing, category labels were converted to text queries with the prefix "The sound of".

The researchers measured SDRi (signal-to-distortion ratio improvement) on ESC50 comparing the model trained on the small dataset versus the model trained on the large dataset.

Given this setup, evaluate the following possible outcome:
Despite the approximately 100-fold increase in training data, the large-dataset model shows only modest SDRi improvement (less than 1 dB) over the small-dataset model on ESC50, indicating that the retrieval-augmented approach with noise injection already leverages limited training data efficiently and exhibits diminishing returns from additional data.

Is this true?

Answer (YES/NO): NO